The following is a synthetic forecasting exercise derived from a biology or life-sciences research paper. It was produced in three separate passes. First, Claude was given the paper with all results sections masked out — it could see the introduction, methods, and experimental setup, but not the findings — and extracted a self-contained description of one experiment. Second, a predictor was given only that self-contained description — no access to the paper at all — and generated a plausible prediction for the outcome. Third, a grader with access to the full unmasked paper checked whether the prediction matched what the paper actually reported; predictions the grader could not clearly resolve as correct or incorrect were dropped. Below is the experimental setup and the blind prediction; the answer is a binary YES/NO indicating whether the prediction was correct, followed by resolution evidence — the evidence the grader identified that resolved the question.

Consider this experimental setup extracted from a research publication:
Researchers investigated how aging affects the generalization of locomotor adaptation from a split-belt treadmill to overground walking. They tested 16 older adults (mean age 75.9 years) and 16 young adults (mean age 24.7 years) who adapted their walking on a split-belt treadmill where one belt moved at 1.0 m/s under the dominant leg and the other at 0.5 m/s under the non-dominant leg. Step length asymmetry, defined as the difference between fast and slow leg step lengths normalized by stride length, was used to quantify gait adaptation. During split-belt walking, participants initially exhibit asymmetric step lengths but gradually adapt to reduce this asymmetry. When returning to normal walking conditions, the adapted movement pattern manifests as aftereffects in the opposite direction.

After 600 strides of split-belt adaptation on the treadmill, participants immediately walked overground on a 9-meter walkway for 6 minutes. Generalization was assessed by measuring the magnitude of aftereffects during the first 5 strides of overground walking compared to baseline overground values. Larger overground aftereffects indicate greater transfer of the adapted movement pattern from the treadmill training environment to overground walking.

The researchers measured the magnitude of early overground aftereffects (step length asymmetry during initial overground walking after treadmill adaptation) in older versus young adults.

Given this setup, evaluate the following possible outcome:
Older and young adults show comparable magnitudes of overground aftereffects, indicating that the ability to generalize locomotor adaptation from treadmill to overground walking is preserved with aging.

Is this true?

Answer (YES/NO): NO